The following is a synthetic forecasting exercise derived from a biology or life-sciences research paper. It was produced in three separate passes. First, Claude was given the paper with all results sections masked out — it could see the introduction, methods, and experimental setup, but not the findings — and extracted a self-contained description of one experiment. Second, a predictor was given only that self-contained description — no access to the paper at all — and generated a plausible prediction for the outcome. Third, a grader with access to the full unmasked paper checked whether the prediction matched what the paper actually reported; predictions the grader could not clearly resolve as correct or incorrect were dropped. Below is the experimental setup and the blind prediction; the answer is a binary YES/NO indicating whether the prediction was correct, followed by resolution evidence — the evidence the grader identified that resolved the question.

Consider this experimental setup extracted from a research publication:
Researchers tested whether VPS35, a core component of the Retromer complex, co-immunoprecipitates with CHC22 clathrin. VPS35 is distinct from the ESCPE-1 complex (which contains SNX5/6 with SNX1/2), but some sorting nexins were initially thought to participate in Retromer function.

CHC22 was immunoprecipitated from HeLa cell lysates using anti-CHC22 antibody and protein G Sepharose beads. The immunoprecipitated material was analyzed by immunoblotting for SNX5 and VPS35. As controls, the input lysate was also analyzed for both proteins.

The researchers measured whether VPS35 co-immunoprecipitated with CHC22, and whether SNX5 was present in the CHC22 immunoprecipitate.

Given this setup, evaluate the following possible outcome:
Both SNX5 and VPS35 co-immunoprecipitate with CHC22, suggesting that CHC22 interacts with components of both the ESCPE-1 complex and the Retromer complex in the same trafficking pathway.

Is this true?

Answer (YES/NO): NO